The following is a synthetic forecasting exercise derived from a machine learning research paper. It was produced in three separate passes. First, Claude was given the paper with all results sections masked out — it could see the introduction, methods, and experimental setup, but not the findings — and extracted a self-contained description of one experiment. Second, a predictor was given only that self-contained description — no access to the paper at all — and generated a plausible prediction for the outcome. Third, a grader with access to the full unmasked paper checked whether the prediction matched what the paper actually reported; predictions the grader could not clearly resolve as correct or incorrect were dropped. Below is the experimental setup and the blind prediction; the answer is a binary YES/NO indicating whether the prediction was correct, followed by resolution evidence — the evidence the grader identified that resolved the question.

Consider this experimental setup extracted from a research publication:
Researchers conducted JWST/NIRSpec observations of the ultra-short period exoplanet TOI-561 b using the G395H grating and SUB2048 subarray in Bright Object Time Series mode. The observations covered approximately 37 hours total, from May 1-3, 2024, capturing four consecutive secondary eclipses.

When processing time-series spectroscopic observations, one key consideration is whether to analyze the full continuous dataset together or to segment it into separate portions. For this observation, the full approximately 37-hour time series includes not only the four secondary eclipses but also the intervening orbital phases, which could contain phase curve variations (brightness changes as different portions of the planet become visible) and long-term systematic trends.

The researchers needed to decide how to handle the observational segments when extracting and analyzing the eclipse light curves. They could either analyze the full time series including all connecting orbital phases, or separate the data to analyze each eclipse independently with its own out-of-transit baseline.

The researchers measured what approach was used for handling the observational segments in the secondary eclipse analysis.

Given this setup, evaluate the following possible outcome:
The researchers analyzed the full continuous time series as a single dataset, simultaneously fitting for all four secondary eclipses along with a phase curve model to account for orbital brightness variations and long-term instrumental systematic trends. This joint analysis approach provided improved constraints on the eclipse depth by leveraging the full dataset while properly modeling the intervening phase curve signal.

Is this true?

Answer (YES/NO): NO